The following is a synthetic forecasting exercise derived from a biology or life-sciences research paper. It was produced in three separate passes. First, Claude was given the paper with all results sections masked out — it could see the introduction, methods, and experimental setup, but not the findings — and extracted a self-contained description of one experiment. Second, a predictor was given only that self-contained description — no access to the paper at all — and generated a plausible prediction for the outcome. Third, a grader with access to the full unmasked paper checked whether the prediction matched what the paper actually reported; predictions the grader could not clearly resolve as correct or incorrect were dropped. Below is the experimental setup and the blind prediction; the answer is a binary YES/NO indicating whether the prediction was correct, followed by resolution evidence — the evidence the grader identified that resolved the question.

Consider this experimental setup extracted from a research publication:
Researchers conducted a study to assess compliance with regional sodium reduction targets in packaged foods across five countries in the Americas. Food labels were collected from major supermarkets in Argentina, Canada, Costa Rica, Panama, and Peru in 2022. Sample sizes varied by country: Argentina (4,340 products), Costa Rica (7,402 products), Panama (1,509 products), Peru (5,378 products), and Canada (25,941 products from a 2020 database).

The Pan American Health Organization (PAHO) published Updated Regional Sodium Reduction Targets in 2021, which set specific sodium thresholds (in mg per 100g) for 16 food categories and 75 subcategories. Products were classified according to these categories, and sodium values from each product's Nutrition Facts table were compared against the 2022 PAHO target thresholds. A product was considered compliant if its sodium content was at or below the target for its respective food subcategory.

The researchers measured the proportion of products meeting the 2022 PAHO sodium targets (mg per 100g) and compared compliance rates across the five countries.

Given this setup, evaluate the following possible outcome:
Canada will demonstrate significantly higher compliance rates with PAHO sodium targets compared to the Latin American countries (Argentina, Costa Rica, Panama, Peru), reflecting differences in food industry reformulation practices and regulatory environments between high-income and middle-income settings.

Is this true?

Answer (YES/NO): NO